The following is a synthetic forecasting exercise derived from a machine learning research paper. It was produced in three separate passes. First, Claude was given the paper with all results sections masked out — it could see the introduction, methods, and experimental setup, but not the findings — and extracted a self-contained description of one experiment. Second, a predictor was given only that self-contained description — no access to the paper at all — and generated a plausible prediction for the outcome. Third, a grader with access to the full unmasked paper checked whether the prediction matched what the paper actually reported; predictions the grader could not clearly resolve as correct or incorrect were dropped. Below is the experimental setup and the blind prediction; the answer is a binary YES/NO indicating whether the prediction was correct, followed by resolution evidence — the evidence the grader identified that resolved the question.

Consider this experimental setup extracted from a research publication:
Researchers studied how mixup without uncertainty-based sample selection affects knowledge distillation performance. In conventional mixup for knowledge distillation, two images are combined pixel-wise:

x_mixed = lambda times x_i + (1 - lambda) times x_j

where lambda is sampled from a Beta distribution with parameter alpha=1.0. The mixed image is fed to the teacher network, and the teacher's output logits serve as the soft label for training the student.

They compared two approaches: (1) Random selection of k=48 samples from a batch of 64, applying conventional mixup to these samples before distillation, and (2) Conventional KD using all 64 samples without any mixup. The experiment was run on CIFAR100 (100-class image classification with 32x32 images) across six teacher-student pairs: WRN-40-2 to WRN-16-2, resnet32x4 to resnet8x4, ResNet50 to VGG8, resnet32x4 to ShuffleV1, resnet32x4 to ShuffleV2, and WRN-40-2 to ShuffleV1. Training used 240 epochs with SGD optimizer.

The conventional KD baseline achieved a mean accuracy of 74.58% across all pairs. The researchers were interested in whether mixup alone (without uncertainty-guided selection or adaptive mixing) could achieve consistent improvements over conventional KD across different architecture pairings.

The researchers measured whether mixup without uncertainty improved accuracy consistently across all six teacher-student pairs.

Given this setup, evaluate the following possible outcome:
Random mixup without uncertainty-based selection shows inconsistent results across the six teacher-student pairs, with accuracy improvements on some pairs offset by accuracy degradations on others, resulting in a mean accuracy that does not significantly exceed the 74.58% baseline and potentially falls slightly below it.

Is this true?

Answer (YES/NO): YES